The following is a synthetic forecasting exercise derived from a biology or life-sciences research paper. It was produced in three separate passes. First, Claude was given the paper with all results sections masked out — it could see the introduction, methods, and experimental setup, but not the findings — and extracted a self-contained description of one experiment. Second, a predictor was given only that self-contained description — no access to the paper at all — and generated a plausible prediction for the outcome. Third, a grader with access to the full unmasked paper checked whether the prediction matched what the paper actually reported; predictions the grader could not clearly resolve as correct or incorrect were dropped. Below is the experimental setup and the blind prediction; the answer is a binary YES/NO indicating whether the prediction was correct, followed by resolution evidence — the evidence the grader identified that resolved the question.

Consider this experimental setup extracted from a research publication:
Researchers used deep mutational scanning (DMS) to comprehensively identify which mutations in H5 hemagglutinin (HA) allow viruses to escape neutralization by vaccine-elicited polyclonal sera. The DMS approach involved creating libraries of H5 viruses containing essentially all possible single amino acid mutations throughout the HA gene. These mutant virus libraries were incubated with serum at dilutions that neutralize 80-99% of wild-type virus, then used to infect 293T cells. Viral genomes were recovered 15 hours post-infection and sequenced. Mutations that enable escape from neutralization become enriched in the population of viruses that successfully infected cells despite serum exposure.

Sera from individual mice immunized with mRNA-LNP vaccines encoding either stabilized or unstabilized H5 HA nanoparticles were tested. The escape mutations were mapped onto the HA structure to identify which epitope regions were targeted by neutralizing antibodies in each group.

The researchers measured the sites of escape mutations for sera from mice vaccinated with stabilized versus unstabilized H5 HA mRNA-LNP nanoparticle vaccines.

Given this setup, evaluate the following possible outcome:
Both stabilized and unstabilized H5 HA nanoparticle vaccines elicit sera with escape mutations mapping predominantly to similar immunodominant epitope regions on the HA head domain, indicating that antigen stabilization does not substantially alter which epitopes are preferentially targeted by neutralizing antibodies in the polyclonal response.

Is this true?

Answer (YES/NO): NO